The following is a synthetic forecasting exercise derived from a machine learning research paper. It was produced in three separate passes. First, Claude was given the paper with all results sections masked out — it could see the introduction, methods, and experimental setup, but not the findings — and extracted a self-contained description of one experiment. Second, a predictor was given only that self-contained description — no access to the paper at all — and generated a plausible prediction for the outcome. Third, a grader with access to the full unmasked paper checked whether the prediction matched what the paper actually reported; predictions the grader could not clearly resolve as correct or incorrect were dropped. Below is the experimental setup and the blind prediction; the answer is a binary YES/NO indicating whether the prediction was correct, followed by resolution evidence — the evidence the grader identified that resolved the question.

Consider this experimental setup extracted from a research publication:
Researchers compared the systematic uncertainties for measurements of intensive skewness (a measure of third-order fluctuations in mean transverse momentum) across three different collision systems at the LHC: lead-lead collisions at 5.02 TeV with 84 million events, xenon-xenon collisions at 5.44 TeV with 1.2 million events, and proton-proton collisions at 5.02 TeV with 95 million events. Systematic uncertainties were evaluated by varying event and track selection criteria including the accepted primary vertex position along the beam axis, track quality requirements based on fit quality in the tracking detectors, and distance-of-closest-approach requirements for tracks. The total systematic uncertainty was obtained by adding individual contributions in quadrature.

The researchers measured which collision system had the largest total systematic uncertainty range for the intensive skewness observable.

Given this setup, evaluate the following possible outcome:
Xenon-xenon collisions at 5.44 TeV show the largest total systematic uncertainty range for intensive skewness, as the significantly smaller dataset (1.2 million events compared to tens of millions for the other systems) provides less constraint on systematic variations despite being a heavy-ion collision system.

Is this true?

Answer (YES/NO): YES